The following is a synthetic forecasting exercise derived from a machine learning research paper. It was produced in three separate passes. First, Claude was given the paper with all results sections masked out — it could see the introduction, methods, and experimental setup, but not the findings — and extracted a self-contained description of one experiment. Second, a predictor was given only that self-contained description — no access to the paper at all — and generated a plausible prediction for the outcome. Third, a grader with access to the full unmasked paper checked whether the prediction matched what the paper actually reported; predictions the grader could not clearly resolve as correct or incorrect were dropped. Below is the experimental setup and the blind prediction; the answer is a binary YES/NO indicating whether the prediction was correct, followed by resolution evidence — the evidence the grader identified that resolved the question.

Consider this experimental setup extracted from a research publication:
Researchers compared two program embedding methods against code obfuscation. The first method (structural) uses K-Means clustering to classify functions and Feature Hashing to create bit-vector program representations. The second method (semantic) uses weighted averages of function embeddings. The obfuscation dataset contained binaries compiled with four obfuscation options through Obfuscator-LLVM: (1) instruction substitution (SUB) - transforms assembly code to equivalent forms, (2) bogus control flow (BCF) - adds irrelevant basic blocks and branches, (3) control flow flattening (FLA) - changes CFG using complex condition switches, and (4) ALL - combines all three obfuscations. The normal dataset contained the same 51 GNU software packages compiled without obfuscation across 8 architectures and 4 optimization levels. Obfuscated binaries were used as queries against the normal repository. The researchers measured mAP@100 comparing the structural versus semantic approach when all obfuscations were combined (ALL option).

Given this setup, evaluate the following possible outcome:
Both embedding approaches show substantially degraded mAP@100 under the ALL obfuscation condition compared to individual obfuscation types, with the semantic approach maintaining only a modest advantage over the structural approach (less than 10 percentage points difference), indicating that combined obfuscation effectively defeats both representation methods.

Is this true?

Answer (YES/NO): NO